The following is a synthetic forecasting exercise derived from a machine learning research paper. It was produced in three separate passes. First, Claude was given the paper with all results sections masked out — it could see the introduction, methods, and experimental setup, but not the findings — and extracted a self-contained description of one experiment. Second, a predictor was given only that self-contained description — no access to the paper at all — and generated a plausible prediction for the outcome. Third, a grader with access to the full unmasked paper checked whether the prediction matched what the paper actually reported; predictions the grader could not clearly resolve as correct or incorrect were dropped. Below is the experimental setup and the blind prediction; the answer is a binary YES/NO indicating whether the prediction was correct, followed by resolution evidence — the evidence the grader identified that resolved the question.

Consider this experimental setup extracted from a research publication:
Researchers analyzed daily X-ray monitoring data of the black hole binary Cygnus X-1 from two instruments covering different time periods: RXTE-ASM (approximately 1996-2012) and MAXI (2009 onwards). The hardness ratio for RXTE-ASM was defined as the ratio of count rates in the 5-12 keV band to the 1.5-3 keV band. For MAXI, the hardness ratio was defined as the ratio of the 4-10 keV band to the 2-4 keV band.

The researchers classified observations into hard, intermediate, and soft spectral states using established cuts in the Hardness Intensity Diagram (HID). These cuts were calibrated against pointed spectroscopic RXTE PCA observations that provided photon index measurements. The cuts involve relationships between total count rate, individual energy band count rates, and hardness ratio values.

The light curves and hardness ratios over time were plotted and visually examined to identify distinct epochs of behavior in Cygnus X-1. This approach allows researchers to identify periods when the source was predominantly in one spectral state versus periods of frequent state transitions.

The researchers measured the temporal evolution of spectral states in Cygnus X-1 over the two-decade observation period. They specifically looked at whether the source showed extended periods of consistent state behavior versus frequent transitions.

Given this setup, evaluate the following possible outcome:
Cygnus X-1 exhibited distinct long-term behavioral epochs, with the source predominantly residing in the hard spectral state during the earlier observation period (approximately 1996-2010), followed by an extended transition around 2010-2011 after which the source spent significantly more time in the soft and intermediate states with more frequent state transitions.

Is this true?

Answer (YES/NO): YES